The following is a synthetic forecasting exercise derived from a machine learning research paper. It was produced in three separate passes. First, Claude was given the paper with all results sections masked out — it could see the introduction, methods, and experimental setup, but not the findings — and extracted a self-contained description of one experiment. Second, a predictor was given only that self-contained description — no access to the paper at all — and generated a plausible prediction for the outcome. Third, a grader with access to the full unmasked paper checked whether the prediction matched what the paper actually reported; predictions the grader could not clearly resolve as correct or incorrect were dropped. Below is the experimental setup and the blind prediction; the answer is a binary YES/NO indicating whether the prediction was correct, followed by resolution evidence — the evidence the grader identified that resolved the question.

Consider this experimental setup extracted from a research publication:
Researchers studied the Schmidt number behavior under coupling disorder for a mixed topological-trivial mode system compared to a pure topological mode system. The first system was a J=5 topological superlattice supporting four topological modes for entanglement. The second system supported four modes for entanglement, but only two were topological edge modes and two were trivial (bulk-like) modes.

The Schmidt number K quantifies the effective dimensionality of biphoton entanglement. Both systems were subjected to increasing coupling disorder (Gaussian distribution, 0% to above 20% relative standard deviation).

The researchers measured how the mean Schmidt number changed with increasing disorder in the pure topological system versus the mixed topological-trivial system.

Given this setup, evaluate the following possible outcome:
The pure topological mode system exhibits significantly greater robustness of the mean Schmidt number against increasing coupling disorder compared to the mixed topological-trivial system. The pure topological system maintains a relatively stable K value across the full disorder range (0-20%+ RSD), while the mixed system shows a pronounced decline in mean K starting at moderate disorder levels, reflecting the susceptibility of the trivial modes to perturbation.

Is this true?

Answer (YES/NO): NO